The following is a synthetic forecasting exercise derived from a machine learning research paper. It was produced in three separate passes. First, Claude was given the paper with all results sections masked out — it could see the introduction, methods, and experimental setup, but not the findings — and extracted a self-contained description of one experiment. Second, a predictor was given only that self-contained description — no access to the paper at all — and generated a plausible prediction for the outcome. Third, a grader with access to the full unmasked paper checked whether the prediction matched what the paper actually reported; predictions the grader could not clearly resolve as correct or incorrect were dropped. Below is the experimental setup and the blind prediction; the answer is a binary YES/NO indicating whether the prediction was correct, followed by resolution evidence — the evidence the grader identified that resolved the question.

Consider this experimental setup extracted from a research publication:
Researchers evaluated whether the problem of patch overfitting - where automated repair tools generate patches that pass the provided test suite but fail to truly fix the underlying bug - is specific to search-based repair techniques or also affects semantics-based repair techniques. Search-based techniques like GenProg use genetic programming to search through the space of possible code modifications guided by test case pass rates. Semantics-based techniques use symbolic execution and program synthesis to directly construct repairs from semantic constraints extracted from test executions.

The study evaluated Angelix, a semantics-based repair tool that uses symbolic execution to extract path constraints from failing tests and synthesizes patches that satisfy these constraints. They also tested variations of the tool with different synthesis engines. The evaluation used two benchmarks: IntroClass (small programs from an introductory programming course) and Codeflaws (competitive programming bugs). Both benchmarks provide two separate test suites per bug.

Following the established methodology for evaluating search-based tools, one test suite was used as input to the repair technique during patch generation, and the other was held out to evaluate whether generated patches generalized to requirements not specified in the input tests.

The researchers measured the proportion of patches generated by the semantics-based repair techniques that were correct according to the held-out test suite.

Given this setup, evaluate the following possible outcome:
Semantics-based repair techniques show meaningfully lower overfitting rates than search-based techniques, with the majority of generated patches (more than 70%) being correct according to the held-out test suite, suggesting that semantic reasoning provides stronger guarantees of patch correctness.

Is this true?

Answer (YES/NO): NO